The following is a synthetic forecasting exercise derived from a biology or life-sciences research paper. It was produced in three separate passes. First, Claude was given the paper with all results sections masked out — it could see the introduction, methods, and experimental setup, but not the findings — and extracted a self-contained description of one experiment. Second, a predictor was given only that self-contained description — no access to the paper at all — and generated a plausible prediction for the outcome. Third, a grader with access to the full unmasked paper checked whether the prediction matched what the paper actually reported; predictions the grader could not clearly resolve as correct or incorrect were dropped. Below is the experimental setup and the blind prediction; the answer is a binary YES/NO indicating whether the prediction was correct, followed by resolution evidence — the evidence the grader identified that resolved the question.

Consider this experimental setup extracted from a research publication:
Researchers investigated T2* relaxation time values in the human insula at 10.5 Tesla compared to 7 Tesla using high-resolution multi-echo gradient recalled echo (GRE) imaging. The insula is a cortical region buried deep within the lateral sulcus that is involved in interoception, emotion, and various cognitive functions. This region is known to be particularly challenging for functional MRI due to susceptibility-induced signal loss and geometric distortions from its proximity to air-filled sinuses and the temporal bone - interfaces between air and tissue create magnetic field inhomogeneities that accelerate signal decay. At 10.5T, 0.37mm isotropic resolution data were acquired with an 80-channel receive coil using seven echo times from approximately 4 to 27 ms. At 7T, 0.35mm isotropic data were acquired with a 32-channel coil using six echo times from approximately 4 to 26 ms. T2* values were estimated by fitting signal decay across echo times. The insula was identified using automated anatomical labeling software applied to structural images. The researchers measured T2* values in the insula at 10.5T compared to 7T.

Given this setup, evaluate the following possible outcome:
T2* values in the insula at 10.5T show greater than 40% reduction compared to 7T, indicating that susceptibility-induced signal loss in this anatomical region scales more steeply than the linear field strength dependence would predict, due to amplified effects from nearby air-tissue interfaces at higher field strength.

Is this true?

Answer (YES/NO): NO